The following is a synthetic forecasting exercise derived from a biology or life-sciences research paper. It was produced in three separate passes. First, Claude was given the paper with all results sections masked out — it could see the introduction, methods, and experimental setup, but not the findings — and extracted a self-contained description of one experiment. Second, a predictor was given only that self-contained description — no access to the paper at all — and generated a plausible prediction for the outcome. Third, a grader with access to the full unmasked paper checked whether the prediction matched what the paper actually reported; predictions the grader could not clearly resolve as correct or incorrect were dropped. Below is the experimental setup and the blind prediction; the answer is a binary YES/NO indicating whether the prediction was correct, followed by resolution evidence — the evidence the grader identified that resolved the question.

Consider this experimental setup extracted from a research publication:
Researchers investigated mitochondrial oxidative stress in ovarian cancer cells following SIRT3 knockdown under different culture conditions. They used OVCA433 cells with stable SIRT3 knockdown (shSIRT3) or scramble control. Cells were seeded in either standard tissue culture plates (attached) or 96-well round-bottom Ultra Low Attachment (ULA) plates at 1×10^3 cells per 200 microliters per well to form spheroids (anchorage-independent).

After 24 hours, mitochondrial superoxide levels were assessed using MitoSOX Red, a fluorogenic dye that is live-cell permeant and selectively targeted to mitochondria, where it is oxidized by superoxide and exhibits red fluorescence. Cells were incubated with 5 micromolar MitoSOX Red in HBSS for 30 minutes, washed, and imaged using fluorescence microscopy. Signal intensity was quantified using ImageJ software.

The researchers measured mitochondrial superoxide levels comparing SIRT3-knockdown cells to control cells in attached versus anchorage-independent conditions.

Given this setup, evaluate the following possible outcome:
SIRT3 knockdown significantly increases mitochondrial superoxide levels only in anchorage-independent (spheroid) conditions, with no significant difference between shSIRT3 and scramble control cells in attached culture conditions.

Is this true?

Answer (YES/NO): YES